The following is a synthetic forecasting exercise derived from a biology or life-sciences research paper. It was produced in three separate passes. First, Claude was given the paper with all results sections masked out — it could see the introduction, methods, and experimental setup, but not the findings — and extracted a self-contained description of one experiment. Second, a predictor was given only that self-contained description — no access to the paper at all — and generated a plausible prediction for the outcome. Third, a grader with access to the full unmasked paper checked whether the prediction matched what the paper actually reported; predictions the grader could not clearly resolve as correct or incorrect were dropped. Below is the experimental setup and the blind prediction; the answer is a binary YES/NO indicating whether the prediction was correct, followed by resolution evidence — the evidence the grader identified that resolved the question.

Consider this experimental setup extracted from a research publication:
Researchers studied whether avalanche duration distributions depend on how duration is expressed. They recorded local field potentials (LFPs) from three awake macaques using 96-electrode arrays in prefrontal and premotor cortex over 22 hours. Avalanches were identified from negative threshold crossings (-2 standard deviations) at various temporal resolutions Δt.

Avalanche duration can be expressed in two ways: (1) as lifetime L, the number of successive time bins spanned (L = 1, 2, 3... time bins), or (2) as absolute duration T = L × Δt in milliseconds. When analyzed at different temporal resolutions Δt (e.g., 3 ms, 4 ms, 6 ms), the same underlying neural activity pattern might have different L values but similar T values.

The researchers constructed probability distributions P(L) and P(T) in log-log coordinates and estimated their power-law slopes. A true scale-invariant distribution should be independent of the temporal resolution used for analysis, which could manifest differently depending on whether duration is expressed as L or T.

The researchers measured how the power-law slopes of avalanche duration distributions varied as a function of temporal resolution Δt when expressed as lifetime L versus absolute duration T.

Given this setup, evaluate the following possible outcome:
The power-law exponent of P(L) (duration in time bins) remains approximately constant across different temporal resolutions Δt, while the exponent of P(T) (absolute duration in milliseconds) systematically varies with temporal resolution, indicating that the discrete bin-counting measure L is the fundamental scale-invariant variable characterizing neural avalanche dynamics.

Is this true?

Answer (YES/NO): NO